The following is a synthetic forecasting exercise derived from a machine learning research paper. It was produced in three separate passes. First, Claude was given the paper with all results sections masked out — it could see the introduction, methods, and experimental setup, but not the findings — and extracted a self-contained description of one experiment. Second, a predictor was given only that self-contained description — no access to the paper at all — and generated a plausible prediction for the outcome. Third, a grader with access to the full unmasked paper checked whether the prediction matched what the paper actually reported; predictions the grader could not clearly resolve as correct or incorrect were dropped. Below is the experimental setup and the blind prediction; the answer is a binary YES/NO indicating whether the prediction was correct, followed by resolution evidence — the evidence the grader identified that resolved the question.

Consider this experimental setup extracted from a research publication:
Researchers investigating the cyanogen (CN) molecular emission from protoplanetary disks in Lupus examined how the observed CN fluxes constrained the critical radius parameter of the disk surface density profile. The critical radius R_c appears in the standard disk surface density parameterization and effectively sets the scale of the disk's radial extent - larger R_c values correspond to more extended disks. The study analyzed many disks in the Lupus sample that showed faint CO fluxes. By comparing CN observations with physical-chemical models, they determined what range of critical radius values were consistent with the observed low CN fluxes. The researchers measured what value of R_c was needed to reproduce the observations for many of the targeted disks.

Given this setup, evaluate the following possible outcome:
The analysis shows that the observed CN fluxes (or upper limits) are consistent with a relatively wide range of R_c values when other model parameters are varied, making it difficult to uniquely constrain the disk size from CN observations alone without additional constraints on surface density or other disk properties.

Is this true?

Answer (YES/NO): NO